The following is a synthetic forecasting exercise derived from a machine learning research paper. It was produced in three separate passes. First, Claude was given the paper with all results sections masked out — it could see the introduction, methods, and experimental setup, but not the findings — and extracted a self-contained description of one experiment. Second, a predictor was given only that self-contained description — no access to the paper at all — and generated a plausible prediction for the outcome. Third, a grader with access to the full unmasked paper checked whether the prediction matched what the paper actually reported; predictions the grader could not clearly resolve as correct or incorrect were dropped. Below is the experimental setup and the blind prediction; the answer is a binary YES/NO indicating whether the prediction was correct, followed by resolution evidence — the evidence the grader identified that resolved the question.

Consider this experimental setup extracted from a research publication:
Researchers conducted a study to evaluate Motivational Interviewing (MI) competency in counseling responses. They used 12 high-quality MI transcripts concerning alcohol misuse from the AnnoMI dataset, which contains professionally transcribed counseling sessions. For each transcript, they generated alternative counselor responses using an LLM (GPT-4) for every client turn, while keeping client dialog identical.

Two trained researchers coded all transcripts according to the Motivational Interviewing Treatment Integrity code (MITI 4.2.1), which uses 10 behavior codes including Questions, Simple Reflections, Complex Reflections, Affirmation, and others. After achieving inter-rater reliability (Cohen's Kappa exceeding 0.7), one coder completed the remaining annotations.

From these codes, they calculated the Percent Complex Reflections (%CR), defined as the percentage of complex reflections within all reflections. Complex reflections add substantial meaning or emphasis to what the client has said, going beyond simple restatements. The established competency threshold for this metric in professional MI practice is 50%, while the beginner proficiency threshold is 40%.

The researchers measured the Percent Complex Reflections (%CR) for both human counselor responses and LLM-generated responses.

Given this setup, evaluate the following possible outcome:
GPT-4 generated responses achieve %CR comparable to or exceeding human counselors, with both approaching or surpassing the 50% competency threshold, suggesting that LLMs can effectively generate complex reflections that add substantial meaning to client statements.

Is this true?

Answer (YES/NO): YES